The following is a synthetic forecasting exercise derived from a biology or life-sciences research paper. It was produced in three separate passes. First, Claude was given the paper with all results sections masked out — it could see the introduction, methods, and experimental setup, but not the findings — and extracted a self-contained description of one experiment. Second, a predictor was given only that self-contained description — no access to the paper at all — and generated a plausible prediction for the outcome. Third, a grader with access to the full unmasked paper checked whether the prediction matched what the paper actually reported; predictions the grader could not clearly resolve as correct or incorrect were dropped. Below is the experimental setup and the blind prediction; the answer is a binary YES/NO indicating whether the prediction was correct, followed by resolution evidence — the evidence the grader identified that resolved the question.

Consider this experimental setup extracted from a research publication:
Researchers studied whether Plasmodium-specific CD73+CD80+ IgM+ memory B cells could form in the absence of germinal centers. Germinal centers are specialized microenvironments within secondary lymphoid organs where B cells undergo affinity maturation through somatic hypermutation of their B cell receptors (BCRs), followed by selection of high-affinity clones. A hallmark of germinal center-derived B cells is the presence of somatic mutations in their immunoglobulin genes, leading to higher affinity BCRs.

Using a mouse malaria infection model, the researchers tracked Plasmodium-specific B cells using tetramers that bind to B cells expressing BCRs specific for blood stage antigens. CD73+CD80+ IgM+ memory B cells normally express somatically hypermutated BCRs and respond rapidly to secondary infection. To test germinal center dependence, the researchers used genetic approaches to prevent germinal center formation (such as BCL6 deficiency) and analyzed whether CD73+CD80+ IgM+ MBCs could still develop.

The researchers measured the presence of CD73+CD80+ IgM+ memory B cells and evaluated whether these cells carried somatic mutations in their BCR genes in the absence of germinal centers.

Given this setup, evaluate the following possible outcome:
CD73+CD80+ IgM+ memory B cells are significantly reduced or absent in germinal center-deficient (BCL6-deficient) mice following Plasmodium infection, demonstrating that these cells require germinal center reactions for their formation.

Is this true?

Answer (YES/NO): NO